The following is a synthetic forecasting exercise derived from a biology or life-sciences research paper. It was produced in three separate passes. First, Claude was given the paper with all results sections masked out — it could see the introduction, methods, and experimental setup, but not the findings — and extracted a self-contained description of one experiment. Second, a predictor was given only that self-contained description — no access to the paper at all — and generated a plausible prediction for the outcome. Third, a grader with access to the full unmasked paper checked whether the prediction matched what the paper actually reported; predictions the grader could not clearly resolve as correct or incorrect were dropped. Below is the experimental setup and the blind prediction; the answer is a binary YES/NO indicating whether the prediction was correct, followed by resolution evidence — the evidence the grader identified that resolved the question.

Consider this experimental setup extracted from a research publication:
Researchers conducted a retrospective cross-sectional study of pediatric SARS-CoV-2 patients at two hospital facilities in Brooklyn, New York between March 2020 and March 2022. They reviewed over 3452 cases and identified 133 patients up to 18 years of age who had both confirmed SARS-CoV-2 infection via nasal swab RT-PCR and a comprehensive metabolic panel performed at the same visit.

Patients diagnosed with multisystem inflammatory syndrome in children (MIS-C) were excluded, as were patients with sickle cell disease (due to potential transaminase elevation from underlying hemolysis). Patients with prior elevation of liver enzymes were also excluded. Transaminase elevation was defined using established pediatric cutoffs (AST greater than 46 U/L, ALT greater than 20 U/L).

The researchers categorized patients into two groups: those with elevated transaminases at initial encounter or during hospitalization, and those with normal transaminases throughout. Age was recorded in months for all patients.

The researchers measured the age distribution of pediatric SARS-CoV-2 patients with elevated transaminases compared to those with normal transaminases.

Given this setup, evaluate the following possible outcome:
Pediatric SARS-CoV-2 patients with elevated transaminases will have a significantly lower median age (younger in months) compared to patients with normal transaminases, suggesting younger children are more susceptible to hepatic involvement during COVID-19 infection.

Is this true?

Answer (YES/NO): YES